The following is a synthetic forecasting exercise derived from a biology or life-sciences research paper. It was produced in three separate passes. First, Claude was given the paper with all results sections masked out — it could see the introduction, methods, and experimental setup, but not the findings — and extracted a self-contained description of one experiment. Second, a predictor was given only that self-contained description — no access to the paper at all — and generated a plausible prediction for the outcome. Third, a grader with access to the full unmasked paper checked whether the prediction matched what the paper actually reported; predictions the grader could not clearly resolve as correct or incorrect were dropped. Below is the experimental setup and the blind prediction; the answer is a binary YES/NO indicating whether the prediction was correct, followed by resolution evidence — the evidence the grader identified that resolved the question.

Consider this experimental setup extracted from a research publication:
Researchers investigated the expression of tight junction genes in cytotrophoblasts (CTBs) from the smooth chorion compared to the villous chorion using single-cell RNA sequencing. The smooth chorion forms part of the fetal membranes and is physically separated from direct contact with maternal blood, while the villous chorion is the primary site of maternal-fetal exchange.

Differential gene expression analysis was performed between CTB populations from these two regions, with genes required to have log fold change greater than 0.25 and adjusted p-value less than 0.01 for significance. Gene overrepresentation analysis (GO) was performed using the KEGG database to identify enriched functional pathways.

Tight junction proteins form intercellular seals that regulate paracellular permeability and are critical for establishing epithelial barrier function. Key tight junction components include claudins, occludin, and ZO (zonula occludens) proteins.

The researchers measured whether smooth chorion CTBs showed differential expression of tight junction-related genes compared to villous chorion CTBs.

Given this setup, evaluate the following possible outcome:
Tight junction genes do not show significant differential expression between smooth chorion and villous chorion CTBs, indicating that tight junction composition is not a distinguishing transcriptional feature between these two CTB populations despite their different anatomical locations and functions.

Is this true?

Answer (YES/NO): NO